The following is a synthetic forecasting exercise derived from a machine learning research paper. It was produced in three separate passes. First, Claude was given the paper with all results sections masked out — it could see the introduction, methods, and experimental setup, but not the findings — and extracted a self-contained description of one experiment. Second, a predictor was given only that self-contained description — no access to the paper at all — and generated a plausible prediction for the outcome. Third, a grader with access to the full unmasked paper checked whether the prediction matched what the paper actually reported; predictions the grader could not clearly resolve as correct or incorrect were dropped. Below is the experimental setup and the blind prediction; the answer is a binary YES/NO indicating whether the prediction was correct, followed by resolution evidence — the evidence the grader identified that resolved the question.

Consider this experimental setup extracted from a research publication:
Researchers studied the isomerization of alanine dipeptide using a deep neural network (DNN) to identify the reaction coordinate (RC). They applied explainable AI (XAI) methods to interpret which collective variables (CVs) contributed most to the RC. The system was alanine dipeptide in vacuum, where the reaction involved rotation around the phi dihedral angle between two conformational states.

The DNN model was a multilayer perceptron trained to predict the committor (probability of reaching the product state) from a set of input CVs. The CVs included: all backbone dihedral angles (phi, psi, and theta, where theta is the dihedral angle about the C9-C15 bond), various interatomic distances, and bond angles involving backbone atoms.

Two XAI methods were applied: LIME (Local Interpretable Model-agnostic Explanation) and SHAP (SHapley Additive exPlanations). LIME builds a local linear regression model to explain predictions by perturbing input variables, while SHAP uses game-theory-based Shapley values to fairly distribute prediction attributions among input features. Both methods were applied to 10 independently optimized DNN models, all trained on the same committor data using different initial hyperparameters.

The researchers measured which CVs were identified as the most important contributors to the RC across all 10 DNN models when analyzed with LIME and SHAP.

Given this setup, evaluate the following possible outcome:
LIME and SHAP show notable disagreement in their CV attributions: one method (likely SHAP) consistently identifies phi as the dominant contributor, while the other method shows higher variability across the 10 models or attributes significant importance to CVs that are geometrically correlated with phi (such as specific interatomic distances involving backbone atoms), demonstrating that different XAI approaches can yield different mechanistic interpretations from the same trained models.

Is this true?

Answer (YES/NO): NO